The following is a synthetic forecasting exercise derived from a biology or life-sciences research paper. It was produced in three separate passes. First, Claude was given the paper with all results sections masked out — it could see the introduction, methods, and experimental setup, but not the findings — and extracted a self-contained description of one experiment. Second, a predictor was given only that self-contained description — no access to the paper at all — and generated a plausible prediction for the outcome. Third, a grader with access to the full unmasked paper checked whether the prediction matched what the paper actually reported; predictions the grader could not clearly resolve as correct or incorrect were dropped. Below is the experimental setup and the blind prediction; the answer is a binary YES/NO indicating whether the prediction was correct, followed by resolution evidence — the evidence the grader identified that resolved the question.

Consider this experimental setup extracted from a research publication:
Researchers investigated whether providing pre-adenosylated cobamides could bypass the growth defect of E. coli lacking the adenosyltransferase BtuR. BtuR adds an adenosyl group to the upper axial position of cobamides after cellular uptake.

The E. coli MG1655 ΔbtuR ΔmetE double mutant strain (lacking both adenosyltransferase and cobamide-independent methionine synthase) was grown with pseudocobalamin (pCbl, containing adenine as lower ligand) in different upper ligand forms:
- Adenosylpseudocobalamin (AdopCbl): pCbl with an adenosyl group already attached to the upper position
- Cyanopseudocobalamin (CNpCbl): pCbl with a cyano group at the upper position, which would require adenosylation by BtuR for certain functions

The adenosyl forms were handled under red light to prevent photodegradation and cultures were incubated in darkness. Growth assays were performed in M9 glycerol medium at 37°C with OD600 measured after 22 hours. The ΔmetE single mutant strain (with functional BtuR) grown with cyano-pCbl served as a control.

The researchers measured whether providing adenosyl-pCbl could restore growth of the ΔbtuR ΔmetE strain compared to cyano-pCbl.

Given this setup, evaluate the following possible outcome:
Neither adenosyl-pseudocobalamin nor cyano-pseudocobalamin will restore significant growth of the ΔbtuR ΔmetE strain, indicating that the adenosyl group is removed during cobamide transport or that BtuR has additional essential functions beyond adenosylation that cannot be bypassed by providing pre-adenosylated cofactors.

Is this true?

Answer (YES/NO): NO